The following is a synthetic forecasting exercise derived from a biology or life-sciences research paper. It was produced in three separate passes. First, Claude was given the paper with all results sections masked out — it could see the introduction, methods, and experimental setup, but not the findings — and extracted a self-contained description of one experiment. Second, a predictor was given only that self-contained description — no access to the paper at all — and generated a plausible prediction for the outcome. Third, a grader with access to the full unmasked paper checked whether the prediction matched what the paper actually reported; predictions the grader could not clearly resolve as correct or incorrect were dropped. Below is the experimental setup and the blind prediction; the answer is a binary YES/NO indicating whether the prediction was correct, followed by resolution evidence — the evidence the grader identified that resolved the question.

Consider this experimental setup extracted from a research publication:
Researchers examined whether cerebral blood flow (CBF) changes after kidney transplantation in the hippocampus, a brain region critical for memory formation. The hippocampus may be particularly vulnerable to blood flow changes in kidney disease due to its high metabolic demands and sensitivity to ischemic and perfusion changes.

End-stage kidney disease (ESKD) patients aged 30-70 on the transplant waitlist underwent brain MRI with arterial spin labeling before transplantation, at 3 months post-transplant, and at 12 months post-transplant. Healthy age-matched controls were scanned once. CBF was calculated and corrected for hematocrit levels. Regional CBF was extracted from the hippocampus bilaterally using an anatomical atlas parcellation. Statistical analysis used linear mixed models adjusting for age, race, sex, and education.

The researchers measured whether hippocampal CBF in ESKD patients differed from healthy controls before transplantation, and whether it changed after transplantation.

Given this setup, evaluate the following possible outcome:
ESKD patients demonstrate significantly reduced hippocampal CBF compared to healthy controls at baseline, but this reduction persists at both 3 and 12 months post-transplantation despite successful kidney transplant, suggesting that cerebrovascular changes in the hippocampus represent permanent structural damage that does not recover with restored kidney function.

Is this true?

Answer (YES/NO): NO